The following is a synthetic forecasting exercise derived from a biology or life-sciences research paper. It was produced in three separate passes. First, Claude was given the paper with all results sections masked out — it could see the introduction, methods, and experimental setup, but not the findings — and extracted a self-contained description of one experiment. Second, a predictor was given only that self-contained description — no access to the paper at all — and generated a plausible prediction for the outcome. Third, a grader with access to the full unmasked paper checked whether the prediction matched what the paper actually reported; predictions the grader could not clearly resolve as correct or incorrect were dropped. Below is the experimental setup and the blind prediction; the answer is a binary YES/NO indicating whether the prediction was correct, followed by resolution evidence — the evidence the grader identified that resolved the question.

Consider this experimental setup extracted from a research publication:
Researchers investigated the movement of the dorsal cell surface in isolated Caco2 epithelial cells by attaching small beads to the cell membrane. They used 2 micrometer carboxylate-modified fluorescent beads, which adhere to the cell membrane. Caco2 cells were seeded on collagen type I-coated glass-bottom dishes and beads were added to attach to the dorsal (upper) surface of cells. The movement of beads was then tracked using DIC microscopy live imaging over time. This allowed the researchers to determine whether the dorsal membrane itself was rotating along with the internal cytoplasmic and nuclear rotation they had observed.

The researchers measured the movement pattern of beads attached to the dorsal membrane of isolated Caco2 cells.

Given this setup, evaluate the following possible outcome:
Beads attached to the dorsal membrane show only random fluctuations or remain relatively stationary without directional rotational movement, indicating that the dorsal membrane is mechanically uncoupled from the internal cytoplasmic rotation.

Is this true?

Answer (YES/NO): NO